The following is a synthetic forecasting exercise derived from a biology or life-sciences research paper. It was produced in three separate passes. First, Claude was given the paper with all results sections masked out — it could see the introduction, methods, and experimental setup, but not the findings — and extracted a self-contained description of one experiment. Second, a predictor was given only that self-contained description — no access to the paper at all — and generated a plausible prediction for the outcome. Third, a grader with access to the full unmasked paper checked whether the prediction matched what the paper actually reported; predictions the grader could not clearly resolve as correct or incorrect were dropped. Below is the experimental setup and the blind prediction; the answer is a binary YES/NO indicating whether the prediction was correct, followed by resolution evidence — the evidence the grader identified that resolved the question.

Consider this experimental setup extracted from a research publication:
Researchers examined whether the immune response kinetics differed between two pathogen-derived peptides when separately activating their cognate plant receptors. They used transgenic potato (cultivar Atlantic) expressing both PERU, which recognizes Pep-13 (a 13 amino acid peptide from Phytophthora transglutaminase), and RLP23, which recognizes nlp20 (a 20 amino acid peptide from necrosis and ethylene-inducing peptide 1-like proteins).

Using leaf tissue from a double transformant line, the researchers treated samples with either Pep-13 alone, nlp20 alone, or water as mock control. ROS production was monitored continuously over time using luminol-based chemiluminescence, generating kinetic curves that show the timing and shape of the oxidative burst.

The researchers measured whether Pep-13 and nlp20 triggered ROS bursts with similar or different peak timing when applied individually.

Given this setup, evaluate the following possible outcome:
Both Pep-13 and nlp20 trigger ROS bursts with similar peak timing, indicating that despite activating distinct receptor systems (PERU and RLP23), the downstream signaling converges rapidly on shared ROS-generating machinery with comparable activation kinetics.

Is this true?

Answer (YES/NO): NO